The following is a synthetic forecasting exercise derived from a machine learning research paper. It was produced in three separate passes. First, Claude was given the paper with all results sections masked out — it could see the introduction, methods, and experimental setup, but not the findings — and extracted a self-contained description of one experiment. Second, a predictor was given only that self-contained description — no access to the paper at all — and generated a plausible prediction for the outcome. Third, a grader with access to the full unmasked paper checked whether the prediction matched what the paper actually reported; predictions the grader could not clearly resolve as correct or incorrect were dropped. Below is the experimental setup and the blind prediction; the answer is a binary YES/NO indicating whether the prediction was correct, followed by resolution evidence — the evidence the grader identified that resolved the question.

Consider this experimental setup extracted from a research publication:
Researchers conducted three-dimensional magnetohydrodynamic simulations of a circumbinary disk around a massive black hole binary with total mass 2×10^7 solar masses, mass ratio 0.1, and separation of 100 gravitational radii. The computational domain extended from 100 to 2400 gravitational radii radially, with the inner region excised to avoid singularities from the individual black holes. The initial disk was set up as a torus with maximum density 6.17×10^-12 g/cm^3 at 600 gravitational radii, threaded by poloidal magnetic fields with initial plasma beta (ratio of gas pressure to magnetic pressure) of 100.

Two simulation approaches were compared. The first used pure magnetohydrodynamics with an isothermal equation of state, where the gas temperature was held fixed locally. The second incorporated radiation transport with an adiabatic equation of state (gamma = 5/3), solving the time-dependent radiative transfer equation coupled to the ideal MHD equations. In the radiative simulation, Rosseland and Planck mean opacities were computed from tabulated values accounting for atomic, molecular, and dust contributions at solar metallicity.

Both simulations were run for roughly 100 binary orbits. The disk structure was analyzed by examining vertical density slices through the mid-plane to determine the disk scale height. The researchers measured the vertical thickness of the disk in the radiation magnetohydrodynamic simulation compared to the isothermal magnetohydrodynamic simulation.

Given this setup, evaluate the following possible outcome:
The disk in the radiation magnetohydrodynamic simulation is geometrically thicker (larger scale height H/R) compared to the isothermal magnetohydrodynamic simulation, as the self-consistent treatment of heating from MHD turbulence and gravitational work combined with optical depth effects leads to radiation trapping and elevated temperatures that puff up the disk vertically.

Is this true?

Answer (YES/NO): NO